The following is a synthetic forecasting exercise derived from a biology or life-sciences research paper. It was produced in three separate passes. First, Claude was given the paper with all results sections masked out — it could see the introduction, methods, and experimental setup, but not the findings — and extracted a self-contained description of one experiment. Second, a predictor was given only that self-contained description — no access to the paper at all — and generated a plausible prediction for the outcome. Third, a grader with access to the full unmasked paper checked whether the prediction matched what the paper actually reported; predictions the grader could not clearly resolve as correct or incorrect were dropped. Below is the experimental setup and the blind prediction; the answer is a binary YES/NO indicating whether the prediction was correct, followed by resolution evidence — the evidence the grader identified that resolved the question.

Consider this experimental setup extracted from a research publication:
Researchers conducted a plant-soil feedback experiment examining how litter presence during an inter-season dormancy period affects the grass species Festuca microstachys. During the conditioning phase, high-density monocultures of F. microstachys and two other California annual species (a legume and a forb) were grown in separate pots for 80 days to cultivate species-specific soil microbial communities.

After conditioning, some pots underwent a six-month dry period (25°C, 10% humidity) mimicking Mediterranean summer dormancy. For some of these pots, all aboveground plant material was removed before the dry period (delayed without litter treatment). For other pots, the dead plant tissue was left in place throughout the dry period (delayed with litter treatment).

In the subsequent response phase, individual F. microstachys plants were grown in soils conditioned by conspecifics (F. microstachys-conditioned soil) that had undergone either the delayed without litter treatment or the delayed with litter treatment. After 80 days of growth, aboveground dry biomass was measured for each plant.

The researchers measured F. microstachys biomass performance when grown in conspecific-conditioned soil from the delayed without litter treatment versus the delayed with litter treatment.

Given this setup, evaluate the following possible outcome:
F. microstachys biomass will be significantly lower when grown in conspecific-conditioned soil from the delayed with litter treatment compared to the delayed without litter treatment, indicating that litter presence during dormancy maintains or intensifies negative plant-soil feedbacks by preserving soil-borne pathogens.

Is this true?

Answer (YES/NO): NO